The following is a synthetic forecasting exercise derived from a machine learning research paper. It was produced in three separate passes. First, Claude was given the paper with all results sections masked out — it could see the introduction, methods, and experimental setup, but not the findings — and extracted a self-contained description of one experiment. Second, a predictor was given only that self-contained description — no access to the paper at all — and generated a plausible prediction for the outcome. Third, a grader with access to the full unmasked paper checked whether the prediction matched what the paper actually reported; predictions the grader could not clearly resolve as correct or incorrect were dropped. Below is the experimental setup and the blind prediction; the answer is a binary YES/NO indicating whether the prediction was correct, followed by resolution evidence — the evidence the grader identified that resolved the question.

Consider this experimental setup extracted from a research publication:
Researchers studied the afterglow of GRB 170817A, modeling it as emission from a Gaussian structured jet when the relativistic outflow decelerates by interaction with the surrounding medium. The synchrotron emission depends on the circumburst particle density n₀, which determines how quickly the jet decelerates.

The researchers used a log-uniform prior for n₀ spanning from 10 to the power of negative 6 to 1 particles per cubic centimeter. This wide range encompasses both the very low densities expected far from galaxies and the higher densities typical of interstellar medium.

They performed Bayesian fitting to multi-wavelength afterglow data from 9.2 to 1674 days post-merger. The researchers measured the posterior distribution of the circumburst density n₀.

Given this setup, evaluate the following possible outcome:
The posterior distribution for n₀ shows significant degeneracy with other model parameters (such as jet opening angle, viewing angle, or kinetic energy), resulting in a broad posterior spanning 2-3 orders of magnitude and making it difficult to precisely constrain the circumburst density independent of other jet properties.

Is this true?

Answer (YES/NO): NO